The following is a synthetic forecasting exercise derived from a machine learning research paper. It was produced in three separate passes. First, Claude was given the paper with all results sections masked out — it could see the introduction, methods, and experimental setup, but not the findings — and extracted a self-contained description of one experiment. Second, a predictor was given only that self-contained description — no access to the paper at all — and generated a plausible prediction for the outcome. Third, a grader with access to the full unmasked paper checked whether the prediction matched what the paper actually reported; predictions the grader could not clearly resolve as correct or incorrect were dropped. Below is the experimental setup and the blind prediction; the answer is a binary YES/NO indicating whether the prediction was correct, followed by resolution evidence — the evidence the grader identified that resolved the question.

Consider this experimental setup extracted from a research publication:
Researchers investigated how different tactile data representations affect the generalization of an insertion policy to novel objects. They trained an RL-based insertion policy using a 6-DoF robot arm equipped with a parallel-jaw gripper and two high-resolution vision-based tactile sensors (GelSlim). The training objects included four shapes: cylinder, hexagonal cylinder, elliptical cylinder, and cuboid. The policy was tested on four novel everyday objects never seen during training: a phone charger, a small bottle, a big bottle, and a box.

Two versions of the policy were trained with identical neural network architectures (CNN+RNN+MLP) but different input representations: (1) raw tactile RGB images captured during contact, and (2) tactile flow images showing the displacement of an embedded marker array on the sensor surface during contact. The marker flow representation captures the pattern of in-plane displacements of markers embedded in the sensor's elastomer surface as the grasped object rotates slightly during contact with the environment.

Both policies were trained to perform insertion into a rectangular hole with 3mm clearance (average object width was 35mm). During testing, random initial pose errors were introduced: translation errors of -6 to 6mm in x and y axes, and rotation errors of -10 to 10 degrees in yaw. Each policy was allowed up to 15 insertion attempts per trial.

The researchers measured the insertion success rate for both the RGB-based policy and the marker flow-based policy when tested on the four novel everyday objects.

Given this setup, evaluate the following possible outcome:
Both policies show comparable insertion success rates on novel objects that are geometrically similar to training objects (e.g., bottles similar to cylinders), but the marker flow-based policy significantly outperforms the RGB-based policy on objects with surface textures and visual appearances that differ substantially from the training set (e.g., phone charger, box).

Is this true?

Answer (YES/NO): NO